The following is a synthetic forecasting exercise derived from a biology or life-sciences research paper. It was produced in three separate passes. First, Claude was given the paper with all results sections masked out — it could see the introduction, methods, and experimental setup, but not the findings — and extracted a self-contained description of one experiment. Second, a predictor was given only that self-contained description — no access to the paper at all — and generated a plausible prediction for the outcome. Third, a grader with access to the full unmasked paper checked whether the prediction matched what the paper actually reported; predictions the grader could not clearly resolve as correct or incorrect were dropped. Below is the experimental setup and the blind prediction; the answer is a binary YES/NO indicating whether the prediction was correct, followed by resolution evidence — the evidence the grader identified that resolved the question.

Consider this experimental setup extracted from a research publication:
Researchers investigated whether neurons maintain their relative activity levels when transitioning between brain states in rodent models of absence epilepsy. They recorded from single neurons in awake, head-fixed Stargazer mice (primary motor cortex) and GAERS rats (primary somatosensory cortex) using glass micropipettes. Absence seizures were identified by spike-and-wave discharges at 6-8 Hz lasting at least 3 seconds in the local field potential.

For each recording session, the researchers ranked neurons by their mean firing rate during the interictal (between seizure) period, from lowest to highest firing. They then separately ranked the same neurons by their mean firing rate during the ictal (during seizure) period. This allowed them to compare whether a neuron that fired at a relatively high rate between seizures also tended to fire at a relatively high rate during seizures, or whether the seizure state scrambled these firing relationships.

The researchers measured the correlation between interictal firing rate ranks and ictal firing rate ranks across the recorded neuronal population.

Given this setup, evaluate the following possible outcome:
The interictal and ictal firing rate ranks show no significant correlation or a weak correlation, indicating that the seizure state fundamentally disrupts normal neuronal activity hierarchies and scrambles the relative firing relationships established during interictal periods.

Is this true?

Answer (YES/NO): NO